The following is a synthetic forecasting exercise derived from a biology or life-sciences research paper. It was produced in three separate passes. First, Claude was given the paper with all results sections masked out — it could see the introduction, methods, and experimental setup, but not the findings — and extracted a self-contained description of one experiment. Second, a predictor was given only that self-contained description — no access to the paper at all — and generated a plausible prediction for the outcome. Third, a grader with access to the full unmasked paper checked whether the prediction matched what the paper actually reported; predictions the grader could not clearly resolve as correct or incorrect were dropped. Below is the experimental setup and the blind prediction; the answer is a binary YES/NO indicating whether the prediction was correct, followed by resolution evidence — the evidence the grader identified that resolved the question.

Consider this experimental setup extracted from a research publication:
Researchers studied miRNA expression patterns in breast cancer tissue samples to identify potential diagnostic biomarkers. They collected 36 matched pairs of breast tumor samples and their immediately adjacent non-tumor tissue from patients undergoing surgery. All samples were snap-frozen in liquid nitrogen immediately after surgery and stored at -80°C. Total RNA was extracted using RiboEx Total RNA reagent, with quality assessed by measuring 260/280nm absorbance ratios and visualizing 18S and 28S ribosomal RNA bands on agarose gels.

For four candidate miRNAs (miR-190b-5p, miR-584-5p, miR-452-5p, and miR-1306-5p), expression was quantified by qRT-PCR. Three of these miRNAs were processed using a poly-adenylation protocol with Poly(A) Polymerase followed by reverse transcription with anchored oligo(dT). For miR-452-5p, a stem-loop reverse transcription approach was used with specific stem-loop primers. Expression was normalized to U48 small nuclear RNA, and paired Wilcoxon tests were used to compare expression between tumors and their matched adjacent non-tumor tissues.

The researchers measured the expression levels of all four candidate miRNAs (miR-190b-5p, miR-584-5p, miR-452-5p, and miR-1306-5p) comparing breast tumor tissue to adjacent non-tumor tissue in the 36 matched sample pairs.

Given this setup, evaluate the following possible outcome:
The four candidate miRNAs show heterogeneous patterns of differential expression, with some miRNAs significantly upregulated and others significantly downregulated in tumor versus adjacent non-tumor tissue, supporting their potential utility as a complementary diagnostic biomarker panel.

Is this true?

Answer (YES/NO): NO